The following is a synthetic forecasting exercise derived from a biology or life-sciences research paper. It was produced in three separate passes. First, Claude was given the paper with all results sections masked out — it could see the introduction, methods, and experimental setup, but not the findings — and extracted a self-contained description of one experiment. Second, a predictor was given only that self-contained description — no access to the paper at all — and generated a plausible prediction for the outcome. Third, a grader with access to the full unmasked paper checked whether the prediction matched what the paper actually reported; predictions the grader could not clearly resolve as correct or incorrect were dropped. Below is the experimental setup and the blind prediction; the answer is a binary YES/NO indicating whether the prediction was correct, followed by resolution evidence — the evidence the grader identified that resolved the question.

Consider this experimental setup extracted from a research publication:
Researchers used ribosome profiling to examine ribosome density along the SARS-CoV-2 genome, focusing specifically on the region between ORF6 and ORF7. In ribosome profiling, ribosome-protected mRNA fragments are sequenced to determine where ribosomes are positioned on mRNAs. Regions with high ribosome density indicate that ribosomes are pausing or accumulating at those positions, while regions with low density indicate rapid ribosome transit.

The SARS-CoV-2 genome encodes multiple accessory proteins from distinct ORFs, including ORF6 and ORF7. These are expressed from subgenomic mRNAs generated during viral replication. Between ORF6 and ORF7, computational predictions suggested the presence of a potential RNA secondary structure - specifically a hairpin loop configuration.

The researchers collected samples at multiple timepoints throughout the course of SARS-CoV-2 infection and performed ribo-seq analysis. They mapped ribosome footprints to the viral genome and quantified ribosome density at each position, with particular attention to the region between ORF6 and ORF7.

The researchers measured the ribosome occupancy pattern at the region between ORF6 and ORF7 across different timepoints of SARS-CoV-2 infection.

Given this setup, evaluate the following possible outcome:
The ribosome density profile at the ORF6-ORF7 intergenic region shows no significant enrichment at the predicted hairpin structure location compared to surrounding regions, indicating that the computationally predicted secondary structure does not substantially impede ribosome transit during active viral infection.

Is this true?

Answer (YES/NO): NO